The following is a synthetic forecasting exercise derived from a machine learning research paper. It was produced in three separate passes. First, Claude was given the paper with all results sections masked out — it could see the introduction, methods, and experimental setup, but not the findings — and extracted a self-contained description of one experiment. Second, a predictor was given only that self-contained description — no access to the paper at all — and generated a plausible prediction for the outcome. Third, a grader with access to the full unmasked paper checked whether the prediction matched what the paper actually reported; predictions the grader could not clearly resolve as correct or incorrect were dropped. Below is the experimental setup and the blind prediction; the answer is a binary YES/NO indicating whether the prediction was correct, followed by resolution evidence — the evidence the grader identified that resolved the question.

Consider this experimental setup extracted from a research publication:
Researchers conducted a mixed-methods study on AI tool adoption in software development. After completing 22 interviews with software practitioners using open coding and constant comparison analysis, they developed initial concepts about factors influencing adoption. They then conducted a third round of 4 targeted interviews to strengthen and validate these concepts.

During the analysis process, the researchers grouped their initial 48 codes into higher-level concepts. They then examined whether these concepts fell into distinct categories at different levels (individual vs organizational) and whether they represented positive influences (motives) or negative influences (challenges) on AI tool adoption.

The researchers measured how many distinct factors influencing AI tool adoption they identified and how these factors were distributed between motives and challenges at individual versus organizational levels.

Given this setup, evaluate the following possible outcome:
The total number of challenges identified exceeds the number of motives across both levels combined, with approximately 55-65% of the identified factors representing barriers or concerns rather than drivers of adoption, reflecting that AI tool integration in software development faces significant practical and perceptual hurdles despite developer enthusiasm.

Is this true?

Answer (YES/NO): YES